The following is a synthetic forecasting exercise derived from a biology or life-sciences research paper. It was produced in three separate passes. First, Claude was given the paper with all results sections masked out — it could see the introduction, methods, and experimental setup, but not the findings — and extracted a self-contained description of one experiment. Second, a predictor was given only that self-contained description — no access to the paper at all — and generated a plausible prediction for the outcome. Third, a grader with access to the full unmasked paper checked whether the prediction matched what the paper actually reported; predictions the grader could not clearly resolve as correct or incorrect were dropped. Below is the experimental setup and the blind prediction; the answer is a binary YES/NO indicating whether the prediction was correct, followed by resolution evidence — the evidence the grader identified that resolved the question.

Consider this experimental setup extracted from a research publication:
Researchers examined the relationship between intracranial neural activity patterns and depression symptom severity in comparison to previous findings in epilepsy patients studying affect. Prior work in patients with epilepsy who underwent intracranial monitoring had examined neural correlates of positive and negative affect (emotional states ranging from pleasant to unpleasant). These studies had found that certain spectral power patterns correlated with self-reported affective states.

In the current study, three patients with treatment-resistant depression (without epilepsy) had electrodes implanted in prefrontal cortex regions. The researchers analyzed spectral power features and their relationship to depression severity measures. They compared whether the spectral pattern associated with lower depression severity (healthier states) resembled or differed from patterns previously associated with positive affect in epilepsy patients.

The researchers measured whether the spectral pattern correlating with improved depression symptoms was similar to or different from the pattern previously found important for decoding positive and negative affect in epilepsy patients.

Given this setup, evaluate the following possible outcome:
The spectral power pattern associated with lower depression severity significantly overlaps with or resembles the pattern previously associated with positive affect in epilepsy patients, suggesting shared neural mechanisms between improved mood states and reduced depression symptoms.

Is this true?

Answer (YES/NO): YES